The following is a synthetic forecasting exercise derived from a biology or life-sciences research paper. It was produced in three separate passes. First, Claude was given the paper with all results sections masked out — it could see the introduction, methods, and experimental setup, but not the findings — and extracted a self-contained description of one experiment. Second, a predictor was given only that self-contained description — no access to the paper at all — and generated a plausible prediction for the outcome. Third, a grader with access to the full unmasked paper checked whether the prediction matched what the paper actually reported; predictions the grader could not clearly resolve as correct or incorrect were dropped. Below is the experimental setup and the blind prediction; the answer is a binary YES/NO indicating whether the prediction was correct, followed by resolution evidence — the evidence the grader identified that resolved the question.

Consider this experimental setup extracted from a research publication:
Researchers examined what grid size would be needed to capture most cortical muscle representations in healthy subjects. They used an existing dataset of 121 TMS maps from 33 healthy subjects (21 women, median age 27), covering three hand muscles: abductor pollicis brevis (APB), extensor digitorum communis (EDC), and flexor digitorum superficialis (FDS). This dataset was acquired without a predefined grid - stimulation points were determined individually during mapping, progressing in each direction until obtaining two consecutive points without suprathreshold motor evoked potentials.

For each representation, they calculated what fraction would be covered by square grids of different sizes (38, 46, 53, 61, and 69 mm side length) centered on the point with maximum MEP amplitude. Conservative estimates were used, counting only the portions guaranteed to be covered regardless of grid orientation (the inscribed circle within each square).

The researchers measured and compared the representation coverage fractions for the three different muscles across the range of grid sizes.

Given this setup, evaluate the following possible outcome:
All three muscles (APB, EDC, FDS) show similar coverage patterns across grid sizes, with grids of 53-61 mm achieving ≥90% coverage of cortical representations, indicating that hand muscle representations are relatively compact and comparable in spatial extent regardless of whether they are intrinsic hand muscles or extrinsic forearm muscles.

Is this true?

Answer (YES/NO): YES